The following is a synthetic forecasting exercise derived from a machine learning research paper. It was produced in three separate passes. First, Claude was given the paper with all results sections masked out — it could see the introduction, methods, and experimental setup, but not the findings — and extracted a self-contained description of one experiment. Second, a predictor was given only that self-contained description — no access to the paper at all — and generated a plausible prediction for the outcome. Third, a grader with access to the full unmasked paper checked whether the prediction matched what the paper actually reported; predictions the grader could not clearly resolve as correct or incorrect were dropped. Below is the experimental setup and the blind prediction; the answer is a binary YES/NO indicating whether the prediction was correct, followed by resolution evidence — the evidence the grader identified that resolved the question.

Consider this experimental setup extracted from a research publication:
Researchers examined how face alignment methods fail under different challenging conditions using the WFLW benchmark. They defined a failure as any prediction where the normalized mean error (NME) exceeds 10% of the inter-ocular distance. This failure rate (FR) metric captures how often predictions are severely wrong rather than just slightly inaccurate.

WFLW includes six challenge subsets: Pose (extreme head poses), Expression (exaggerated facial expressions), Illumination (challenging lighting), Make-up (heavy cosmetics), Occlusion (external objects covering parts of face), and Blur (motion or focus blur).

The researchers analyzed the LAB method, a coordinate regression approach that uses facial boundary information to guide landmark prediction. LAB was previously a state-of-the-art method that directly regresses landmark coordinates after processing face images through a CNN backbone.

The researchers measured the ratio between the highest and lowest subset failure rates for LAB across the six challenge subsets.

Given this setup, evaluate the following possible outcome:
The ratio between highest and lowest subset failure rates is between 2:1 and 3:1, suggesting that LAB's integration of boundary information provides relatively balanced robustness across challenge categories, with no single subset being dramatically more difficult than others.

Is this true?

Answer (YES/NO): NO